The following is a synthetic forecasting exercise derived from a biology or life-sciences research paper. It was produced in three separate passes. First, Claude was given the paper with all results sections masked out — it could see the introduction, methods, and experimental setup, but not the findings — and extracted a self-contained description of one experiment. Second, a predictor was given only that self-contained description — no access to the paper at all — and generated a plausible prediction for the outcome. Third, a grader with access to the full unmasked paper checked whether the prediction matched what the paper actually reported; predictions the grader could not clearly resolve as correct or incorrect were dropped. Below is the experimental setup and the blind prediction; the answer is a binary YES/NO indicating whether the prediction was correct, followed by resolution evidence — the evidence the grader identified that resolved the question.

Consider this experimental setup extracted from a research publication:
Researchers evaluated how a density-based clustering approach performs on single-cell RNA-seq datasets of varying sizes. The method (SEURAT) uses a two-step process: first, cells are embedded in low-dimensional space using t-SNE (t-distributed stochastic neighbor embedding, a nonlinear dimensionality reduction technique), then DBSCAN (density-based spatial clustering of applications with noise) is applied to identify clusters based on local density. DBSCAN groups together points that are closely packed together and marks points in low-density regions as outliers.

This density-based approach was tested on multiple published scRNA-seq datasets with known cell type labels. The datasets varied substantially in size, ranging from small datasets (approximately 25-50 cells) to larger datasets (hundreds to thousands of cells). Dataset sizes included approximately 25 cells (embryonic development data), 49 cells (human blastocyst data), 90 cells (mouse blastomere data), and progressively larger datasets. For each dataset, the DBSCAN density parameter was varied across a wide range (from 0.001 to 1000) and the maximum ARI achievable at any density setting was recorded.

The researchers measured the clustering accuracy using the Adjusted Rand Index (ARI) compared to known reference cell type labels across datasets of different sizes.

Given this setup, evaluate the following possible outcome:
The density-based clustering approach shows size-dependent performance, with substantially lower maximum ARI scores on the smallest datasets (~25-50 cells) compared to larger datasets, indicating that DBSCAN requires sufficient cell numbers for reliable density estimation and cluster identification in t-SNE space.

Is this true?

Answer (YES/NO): YES